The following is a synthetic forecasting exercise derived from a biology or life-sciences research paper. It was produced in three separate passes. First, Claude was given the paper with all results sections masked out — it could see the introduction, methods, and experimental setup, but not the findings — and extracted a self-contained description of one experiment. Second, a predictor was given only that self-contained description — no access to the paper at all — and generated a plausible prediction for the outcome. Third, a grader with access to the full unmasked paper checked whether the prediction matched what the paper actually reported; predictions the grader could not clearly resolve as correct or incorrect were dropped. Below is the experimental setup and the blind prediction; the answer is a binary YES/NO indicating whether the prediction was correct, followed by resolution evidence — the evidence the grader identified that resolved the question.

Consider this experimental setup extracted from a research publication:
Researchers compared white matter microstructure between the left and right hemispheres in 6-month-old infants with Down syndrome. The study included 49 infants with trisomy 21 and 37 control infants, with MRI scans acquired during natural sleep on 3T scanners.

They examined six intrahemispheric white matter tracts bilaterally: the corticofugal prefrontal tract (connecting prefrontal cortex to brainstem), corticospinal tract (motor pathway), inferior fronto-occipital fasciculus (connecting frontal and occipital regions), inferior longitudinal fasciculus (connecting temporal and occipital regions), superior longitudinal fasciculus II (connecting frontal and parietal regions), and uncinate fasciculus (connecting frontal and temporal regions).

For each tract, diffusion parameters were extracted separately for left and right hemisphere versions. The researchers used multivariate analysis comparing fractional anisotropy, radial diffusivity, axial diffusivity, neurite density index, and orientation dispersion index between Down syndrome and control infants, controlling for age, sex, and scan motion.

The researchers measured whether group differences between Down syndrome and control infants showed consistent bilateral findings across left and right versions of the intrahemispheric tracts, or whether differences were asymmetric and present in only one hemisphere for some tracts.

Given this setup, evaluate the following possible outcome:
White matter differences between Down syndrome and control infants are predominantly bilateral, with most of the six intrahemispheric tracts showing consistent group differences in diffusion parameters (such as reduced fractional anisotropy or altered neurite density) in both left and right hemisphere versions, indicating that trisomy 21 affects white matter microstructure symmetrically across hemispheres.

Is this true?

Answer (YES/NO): YES